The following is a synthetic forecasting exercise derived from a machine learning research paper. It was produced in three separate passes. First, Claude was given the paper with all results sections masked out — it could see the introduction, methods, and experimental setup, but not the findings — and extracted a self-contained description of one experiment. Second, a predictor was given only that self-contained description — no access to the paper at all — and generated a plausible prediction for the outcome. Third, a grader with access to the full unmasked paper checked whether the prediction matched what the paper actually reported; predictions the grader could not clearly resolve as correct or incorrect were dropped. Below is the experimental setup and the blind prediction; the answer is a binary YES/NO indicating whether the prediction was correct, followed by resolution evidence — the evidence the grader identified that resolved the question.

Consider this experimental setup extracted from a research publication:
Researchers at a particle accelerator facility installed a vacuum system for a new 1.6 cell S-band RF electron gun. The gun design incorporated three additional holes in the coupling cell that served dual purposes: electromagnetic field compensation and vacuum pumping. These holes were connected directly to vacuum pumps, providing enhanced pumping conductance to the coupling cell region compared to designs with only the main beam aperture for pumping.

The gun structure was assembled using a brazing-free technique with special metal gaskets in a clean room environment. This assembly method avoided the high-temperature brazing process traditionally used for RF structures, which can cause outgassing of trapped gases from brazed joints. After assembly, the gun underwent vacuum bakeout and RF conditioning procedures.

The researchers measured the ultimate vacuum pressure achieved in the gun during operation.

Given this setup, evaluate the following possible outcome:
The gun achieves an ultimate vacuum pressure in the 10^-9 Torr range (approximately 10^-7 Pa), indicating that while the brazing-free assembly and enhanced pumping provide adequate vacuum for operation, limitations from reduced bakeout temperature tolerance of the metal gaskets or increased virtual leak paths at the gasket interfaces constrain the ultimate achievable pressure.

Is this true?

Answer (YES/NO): NO